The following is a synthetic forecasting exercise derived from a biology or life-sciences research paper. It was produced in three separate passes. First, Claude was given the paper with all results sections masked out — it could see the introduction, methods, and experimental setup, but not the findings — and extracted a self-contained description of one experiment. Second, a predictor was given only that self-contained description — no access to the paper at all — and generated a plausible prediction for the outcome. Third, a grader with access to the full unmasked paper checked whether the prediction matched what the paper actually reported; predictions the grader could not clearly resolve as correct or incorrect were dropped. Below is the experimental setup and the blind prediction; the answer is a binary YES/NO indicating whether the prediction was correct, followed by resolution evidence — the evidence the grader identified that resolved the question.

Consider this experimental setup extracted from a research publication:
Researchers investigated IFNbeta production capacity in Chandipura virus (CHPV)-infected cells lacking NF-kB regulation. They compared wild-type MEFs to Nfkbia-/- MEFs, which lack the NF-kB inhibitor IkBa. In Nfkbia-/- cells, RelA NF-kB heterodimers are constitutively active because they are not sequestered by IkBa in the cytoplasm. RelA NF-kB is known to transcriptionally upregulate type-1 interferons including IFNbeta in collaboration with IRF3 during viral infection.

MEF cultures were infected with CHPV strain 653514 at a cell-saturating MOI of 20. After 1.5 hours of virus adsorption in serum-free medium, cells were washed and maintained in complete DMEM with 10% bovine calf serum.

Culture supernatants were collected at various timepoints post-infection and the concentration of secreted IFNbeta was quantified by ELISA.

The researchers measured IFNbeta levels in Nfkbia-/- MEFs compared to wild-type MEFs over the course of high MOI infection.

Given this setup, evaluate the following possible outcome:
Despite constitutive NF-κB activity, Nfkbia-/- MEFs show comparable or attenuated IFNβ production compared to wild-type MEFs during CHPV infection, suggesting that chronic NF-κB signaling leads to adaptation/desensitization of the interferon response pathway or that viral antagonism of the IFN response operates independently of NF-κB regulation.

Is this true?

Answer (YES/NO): YES